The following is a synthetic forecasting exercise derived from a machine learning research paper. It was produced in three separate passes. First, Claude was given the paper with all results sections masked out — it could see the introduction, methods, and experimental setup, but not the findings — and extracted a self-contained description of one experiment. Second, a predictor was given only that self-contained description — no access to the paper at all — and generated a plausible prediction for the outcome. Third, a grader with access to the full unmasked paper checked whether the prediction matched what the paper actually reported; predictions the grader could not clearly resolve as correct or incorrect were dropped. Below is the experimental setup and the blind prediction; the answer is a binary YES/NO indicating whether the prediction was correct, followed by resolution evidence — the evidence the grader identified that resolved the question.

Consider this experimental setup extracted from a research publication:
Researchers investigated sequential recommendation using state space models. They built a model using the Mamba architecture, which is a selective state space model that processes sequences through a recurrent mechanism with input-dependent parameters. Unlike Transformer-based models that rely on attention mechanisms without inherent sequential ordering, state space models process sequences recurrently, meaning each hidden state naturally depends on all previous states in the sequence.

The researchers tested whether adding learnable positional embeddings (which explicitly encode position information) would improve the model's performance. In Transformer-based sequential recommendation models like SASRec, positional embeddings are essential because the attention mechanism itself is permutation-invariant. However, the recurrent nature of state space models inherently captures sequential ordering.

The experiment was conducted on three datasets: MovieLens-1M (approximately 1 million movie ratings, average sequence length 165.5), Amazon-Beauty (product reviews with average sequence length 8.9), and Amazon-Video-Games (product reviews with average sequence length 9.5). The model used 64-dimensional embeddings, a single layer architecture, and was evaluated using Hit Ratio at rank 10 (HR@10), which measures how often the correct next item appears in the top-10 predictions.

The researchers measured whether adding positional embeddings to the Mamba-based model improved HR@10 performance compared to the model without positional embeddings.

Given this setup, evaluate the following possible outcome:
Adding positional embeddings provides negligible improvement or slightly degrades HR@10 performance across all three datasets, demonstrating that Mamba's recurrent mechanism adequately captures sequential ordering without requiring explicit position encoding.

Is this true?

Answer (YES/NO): NO